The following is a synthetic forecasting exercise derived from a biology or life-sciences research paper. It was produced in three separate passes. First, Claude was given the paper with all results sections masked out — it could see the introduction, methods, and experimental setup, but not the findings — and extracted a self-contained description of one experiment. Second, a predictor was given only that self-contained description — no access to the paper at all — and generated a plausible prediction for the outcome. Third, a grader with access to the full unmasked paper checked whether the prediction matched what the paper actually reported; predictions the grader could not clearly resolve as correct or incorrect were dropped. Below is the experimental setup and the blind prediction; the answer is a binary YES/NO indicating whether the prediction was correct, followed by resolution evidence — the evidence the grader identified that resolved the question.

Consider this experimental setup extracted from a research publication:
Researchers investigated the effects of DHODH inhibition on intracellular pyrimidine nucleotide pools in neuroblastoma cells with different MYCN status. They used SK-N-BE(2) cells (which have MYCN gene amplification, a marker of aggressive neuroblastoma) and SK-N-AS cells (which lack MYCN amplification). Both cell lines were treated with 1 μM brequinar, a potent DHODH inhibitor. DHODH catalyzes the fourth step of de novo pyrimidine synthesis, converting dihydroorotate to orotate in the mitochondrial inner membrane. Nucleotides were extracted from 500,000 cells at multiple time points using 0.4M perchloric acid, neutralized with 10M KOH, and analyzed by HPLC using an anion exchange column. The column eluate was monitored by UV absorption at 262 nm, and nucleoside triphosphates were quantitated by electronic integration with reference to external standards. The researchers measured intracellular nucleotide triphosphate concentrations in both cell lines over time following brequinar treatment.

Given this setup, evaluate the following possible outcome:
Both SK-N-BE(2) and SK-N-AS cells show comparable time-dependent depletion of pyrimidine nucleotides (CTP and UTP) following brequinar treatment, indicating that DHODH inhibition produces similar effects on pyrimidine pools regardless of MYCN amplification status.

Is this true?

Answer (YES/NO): NO